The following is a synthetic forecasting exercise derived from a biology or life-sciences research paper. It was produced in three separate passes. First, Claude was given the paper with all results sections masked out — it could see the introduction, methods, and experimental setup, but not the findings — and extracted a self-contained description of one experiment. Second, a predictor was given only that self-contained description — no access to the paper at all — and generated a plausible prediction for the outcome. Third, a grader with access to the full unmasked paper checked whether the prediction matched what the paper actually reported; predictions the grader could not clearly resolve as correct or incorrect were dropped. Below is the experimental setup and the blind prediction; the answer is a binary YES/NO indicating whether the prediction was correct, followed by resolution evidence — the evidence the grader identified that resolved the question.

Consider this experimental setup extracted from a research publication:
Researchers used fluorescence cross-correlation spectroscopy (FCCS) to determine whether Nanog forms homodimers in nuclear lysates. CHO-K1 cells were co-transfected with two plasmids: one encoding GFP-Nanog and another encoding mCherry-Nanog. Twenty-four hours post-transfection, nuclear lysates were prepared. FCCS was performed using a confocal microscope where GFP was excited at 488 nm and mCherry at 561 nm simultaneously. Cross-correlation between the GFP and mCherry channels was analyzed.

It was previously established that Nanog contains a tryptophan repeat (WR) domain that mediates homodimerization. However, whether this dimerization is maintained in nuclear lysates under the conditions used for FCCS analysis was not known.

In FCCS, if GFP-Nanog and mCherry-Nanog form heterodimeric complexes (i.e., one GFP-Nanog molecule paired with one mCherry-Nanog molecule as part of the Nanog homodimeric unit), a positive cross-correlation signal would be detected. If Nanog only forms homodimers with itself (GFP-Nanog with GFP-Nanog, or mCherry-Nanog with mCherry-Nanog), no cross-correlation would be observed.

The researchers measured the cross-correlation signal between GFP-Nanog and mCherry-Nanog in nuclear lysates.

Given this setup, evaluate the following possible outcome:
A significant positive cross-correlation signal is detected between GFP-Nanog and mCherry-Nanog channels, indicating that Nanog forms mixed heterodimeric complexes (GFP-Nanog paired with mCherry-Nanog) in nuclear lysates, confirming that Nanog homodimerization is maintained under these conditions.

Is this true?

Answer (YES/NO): YES